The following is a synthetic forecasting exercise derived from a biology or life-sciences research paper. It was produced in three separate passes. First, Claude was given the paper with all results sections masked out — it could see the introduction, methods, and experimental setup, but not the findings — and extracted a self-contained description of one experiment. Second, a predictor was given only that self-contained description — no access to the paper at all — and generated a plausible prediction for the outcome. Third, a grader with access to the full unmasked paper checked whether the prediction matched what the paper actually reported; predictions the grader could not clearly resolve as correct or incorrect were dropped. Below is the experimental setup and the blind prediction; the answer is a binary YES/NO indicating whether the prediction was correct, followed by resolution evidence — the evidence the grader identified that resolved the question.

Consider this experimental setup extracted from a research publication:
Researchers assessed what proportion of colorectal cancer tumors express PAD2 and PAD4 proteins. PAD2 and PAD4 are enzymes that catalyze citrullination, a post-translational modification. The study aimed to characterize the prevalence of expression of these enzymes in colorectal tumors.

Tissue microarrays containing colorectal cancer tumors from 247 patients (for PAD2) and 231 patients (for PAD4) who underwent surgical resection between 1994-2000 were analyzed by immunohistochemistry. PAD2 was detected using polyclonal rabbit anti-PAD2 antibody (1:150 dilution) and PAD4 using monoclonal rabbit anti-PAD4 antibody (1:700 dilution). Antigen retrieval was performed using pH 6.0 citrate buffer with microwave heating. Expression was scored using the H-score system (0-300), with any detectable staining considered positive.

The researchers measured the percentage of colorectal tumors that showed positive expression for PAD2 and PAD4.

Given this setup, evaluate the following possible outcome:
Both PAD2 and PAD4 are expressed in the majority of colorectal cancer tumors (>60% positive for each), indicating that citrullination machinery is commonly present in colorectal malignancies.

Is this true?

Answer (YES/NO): YES